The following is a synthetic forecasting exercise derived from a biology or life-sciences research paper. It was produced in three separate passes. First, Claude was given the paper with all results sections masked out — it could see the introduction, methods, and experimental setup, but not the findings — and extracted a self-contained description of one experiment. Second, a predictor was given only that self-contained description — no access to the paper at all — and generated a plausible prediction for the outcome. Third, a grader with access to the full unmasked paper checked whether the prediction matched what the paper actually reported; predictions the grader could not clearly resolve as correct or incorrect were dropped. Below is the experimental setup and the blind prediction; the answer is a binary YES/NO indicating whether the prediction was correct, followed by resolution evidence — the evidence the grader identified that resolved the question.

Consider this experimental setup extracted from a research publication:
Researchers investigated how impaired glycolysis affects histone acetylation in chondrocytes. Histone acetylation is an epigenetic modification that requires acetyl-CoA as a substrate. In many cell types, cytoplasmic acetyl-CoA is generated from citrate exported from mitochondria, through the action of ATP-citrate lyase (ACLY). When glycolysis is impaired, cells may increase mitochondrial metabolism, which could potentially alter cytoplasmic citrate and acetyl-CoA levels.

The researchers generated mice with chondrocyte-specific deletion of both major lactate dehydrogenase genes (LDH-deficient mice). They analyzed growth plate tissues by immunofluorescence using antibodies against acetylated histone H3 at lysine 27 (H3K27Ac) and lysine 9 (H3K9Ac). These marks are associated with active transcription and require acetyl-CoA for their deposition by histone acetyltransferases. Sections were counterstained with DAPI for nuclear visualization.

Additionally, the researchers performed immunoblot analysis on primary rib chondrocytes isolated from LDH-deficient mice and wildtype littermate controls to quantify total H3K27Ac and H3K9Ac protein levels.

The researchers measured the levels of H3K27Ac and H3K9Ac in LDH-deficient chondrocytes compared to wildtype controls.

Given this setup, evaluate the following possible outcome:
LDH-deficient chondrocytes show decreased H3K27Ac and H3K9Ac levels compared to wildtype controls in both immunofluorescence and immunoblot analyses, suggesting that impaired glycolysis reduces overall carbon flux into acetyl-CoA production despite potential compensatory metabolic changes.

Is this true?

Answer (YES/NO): YES